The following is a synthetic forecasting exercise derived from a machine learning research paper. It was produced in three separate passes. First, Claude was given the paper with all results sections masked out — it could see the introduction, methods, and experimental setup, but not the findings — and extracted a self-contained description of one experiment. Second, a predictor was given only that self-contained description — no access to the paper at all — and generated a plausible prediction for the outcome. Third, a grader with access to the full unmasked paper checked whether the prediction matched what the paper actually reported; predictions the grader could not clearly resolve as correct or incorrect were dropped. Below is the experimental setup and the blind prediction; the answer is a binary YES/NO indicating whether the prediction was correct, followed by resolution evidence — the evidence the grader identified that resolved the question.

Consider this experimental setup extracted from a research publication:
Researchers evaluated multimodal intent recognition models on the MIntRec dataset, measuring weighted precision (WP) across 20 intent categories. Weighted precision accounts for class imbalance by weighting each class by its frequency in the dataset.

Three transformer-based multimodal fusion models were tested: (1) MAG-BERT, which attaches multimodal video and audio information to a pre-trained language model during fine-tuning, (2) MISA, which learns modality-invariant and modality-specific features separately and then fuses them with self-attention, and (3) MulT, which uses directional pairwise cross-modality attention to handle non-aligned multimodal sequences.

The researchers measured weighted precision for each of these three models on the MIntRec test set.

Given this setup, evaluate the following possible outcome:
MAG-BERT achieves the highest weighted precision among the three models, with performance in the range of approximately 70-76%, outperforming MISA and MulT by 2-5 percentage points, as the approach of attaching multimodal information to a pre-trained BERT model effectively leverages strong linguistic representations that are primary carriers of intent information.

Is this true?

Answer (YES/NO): NO